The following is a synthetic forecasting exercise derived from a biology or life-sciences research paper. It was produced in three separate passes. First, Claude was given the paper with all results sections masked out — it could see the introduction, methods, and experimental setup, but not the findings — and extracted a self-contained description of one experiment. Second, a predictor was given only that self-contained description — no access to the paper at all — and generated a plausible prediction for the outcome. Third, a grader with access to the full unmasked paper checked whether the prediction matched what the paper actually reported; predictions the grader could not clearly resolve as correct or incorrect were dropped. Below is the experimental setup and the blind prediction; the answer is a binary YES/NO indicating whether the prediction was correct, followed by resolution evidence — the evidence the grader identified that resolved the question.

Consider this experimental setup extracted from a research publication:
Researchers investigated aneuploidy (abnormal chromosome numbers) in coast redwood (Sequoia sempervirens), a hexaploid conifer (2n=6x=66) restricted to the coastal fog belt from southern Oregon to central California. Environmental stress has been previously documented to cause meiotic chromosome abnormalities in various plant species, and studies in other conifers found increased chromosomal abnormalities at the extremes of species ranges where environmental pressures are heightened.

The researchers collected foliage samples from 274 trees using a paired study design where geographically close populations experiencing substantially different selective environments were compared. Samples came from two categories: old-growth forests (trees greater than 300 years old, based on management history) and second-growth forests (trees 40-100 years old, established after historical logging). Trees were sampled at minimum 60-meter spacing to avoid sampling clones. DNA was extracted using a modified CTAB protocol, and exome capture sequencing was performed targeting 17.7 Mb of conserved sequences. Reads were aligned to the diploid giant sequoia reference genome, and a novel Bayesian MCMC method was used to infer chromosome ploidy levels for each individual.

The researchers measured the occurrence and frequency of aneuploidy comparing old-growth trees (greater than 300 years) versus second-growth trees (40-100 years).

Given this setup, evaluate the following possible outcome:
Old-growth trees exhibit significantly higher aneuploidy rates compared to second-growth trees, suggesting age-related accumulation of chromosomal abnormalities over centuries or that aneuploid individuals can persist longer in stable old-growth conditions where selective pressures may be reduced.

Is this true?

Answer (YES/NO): NO